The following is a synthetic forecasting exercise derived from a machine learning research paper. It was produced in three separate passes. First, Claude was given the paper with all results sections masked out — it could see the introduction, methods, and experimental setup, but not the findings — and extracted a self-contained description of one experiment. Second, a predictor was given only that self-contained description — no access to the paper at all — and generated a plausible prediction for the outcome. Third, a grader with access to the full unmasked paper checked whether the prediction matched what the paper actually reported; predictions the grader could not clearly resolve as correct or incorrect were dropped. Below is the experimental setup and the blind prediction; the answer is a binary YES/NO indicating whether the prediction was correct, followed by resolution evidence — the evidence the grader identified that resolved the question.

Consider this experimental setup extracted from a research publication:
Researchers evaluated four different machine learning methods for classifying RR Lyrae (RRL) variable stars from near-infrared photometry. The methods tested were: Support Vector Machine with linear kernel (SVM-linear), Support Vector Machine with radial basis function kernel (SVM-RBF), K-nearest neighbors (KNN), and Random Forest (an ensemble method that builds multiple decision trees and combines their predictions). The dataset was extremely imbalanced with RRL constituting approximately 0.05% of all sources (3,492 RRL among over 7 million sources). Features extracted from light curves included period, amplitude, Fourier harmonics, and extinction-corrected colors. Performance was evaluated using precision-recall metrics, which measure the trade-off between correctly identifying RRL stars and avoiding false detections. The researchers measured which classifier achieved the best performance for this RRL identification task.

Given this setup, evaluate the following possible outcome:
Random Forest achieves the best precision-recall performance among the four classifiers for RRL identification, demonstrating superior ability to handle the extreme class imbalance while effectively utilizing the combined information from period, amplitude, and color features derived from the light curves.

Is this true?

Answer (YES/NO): YES